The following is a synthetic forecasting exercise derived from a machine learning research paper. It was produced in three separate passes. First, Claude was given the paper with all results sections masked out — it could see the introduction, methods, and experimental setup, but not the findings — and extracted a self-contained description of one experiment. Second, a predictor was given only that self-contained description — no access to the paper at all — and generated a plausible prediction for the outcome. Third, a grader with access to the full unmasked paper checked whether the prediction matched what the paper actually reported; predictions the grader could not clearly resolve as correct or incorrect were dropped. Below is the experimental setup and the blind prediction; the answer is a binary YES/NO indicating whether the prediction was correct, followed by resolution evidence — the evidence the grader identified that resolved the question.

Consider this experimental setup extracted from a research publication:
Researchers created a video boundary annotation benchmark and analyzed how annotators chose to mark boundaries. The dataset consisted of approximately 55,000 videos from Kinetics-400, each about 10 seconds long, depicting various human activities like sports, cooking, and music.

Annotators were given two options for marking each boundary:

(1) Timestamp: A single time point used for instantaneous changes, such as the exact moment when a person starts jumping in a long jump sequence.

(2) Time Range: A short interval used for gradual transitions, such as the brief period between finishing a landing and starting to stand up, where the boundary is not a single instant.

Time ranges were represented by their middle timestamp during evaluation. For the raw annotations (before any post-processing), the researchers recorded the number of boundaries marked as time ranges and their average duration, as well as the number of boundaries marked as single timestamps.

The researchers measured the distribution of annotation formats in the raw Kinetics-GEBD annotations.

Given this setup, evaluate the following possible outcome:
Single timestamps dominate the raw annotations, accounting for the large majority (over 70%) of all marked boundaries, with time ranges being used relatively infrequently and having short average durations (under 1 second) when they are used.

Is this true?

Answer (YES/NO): YES